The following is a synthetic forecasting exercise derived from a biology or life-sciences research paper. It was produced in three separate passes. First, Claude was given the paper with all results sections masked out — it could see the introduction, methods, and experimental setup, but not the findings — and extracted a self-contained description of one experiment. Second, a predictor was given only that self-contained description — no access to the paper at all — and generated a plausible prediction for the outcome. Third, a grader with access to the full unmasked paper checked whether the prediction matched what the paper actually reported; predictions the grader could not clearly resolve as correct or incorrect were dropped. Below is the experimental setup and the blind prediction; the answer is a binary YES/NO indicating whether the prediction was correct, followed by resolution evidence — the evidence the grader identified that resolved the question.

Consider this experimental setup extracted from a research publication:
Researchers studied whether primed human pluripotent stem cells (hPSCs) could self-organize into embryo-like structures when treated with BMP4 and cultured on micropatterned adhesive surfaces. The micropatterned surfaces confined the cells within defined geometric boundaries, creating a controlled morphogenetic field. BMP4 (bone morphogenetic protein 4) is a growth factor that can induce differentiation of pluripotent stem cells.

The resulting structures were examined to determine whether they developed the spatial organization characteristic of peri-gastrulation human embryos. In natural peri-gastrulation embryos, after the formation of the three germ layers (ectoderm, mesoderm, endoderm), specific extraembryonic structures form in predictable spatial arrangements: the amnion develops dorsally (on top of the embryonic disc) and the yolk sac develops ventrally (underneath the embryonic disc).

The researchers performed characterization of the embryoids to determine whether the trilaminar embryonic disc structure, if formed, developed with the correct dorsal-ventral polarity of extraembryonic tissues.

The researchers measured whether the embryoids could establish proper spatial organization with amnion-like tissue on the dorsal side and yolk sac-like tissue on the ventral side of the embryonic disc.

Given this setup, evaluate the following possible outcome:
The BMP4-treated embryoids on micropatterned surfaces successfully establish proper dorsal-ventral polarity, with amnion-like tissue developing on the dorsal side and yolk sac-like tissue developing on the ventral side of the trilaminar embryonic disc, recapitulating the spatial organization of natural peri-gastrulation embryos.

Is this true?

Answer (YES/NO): YES